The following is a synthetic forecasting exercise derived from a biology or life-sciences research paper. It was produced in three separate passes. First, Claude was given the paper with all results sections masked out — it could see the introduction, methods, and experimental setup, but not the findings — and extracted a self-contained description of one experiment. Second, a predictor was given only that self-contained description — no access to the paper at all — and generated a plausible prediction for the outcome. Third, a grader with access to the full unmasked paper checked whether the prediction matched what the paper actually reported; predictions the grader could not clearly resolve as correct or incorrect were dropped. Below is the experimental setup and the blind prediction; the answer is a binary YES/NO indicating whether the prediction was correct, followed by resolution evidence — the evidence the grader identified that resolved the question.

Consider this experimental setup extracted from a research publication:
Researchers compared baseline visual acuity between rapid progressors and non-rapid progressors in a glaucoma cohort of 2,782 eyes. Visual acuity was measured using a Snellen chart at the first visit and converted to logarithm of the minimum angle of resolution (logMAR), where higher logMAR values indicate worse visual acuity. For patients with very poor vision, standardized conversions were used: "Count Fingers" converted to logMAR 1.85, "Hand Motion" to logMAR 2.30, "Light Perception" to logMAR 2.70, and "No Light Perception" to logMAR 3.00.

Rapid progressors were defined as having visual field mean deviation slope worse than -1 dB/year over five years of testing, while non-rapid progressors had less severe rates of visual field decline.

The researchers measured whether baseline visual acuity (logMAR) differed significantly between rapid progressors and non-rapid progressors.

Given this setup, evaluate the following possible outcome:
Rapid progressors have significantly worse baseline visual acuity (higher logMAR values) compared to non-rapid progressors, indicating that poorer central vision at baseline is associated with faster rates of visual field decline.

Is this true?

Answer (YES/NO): YES